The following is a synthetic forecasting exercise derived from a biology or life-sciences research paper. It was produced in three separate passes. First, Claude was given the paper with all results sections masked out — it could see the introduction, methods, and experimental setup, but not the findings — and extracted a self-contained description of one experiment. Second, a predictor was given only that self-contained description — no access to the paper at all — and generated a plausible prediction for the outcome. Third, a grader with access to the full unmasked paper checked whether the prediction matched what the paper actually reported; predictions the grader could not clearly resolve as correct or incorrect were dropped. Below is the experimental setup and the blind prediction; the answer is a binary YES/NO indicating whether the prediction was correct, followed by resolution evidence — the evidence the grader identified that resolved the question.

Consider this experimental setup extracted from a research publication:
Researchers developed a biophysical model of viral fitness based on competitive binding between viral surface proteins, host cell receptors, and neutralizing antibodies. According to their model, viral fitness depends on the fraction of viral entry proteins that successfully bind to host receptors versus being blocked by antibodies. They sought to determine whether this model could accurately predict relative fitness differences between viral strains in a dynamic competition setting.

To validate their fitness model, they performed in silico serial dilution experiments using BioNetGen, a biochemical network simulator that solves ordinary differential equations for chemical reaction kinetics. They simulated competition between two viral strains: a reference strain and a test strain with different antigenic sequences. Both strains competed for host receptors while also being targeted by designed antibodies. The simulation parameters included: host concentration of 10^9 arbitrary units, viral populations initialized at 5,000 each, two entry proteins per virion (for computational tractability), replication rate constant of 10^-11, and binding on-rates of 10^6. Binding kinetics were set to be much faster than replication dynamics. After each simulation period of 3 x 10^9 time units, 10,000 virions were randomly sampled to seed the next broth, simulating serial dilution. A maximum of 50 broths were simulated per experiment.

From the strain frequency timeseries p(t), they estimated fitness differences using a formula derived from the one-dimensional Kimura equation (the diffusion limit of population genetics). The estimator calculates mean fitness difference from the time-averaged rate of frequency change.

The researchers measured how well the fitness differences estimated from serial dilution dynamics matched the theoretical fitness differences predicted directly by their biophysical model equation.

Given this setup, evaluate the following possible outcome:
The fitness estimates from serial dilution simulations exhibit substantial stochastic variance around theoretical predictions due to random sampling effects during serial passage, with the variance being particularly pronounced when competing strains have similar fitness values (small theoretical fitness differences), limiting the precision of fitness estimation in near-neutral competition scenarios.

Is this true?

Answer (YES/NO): NO